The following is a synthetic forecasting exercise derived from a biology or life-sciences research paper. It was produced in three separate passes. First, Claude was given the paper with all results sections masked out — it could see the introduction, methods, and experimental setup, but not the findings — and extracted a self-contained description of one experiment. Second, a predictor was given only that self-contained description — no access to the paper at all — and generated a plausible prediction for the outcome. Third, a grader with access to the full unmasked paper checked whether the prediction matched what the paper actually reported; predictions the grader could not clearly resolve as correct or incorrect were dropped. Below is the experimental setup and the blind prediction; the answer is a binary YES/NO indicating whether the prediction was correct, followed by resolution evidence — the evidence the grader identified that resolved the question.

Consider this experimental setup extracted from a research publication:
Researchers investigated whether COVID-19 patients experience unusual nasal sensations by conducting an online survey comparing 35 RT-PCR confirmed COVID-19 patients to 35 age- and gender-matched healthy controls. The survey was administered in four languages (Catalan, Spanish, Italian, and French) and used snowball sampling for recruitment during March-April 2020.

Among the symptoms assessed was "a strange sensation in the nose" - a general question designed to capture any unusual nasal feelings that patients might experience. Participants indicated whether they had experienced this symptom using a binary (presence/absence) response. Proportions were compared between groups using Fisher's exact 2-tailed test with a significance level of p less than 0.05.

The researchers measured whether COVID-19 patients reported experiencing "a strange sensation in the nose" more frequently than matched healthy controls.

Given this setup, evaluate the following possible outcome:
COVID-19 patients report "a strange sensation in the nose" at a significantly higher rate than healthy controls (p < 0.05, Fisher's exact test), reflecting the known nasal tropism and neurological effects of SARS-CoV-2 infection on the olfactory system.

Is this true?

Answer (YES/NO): YES